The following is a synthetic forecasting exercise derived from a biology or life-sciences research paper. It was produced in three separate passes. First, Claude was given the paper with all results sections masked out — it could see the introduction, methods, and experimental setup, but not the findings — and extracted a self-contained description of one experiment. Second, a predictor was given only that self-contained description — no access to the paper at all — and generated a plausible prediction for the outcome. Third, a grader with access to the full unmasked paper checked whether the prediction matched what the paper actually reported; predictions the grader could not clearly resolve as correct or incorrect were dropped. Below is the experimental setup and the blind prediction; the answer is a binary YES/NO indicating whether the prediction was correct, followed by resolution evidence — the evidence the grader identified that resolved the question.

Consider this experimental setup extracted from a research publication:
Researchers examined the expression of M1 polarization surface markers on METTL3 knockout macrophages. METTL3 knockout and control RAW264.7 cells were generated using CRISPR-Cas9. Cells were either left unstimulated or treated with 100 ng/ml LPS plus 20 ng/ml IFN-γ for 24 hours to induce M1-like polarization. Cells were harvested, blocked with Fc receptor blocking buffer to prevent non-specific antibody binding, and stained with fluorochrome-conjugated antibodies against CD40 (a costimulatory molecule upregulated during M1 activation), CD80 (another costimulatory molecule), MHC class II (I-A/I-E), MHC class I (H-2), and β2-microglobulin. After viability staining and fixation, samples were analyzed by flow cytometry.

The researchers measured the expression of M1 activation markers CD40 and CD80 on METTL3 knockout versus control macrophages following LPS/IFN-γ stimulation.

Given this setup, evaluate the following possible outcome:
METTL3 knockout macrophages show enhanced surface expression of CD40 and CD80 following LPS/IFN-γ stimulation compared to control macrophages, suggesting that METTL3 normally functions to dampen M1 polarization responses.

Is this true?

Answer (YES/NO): NO